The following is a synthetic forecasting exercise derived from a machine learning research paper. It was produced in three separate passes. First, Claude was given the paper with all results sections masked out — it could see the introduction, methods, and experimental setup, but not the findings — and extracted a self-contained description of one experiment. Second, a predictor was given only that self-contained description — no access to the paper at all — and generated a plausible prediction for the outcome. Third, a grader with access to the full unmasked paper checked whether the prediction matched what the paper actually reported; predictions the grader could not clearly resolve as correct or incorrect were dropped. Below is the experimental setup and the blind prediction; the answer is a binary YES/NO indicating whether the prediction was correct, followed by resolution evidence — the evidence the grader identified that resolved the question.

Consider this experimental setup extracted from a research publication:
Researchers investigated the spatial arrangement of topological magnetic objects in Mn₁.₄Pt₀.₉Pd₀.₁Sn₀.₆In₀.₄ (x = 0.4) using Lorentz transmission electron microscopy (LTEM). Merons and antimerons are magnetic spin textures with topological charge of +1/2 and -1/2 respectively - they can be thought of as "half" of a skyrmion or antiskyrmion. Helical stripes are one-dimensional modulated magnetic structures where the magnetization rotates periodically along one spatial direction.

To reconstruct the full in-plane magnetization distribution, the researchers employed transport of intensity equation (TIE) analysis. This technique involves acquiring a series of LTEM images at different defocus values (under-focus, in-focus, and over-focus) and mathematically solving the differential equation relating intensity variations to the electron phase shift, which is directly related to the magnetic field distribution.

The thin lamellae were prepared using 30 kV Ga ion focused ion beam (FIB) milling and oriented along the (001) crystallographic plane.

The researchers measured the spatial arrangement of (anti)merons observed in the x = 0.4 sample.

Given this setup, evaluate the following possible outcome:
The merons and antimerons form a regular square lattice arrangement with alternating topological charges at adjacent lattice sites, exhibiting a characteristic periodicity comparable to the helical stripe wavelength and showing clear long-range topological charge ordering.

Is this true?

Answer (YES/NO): NO